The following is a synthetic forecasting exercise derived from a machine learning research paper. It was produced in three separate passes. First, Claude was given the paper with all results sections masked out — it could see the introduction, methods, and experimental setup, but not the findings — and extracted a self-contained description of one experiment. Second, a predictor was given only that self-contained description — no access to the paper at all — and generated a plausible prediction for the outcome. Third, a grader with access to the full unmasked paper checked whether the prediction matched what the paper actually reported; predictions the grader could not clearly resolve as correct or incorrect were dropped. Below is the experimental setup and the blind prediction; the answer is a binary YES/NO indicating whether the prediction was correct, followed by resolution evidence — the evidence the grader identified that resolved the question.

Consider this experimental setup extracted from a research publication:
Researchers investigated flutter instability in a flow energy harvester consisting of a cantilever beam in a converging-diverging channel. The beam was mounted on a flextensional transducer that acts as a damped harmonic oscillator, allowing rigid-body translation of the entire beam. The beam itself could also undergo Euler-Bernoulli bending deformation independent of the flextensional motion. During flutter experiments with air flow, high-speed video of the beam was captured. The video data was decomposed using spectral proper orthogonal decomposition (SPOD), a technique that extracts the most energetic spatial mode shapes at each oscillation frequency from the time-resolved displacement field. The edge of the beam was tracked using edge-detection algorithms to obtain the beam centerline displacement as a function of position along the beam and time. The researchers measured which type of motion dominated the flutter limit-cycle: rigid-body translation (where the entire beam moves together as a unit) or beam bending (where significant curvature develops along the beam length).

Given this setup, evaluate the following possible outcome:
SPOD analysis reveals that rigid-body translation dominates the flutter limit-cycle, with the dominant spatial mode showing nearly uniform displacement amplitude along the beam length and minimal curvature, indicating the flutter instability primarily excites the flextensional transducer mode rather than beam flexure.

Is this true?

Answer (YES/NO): YES